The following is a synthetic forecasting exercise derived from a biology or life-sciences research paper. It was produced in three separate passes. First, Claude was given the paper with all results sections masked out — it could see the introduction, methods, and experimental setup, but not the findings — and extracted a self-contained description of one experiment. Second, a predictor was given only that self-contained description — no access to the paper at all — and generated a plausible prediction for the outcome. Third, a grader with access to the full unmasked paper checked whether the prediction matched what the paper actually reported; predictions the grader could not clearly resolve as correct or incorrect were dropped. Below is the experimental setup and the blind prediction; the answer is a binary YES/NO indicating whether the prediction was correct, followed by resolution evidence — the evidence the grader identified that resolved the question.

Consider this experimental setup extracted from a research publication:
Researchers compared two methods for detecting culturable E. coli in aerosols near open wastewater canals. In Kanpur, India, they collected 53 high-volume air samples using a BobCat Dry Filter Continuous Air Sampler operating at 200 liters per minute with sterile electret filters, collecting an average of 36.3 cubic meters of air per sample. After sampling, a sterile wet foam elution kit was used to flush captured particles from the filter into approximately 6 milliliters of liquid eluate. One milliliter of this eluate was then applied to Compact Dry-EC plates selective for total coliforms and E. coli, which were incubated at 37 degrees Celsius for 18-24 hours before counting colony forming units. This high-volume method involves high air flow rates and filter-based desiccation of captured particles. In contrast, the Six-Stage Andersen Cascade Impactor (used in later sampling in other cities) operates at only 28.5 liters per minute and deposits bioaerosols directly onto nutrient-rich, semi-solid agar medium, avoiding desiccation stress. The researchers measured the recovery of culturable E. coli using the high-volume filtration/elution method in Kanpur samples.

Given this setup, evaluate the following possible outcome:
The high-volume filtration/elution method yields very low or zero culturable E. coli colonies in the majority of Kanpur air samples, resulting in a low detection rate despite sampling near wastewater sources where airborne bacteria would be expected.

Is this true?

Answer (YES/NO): NO